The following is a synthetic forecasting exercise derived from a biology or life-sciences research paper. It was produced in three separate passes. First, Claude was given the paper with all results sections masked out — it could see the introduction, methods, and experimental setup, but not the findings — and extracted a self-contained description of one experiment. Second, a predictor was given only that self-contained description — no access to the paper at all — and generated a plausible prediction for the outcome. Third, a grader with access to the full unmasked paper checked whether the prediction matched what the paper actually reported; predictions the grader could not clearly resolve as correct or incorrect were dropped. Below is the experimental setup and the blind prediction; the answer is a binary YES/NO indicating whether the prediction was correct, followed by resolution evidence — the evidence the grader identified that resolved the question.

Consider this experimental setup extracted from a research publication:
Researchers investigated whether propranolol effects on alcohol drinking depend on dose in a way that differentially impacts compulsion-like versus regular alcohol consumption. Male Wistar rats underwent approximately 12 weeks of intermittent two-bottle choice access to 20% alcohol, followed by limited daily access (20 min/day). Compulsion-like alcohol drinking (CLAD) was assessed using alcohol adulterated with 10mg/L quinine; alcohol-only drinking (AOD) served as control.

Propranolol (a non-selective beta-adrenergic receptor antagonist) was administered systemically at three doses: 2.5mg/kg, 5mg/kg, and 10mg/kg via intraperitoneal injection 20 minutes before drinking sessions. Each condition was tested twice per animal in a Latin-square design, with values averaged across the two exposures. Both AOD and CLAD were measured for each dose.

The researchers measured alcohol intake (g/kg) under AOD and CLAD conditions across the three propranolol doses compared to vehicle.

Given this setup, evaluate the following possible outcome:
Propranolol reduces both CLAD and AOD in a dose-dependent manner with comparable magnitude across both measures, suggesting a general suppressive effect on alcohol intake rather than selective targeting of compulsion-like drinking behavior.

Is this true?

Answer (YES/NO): NO